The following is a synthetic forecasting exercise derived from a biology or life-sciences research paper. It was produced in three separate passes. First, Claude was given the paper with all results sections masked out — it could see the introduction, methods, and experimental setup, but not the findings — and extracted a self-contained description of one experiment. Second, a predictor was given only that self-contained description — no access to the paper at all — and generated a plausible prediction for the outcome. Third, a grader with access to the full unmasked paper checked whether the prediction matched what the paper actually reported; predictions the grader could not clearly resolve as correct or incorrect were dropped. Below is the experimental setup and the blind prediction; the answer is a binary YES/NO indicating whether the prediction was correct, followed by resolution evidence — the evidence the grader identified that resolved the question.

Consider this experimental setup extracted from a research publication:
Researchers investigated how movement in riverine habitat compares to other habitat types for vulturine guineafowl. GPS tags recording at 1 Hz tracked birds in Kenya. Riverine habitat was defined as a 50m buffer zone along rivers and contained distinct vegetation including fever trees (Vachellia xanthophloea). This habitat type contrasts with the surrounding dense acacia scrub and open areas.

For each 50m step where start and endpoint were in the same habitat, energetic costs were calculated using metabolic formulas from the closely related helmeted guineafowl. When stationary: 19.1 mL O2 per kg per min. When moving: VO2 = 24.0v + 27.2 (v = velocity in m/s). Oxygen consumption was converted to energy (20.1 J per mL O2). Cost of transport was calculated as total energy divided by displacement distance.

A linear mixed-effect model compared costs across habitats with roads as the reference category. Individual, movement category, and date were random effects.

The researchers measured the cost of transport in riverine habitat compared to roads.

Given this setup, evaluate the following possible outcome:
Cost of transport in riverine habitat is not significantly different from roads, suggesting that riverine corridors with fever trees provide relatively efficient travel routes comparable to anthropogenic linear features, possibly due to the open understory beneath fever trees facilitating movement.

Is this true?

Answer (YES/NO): NO